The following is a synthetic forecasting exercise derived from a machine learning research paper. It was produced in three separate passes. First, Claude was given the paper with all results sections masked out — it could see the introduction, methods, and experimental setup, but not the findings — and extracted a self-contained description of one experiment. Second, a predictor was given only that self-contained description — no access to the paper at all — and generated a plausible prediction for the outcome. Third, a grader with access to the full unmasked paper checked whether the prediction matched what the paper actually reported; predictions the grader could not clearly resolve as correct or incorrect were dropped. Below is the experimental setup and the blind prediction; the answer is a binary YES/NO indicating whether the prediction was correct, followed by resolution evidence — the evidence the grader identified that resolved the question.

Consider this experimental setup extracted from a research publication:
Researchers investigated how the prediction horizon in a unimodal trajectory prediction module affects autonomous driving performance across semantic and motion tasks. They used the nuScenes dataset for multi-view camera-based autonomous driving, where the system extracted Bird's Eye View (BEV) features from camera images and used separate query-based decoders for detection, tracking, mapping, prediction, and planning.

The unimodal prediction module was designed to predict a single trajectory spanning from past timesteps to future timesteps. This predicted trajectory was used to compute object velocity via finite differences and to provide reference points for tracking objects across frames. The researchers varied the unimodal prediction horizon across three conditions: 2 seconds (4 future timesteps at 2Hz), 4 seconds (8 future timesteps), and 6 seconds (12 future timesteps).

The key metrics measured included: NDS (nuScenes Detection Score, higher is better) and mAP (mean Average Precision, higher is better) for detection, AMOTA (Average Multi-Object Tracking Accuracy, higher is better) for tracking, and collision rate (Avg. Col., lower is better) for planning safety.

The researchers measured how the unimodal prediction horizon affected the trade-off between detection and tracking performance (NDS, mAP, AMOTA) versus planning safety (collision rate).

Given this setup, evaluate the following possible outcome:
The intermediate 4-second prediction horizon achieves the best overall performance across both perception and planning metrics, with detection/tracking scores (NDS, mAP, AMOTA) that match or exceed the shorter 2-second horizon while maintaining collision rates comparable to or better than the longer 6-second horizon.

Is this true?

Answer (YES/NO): NO